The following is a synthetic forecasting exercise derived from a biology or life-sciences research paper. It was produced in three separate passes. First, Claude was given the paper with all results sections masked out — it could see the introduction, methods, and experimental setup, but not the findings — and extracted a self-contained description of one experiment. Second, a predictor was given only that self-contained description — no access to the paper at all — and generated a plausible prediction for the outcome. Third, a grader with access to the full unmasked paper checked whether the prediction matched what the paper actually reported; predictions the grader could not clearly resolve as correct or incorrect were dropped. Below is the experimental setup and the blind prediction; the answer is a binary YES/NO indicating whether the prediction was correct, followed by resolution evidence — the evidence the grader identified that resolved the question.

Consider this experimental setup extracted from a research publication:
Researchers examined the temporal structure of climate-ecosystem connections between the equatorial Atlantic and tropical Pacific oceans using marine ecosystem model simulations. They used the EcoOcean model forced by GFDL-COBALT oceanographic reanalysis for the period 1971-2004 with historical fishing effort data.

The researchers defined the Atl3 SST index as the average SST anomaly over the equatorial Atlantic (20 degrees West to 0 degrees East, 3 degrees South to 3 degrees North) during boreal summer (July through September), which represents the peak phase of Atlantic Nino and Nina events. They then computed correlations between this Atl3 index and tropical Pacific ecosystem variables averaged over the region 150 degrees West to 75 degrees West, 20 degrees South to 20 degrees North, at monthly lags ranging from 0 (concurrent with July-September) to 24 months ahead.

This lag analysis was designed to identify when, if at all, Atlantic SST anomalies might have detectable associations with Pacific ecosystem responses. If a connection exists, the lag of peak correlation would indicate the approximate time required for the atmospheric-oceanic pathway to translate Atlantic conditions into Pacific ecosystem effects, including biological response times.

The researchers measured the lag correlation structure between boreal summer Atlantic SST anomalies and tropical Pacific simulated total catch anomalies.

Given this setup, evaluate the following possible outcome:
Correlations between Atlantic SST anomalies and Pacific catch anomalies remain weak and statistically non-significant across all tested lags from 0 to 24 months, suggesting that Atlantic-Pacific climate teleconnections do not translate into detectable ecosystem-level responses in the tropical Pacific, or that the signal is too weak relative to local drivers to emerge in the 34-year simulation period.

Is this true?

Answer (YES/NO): NO